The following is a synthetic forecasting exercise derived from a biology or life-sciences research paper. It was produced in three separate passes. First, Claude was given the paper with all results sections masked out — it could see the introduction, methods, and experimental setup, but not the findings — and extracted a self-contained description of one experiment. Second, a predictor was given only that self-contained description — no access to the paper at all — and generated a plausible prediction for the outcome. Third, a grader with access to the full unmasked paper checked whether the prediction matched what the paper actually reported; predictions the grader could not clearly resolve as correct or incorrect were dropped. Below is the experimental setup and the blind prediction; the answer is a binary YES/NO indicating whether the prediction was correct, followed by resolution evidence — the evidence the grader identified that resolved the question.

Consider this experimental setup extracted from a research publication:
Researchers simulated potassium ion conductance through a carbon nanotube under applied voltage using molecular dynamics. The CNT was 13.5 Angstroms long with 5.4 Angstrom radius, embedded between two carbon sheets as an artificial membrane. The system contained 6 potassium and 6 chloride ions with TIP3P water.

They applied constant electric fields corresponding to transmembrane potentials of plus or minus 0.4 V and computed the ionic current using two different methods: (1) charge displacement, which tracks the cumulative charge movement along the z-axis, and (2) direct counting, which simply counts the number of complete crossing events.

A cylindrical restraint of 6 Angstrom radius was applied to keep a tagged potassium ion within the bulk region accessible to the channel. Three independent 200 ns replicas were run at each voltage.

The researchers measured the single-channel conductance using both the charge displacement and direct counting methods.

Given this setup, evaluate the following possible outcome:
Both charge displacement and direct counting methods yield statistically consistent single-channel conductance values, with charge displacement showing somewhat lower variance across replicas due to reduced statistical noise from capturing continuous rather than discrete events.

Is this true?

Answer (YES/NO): NO